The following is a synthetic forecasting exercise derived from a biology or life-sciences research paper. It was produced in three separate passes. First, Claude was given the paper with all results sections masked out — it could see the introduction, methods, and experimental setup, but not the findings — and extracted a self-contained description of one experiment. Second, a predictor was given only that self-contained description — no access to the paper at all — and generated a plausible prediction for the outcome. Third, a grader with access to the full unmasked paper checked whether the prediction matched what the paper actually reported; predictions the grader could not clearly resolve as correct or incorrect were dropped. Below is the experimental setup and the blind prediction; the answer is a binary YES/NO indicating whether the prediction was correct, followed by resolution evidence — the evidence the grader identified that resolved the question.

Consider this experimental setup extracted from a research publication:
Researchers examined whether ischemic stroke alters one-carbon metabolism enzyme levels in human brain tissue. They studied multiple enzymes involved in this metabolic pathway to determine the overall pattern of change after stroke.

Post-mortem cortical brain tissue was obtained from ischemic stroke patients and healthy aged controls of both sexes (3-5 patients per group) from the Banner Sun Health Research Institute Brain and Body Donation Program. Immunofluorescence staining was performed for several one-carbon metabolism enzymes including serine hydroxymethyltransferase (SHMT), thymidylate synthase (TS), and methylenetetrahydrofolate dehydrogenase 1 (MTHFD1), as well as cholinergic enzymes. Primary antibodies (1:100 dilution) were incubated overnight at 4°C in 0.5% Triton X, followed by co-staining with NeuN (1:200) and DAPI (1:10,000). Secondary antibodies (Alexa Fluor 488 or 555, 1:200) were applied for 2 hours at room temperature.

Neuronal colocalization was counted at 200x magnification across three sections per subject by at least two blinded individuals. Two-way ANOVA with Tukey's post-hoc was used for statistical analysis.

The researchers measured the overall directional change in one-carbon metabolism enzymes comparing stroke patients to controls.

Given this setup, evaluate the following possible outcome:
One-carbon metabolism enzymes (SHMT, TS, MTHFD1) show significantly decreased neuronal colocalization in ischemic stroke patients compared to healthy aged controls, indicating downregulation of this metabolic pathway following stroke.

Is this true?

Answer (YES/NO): NO